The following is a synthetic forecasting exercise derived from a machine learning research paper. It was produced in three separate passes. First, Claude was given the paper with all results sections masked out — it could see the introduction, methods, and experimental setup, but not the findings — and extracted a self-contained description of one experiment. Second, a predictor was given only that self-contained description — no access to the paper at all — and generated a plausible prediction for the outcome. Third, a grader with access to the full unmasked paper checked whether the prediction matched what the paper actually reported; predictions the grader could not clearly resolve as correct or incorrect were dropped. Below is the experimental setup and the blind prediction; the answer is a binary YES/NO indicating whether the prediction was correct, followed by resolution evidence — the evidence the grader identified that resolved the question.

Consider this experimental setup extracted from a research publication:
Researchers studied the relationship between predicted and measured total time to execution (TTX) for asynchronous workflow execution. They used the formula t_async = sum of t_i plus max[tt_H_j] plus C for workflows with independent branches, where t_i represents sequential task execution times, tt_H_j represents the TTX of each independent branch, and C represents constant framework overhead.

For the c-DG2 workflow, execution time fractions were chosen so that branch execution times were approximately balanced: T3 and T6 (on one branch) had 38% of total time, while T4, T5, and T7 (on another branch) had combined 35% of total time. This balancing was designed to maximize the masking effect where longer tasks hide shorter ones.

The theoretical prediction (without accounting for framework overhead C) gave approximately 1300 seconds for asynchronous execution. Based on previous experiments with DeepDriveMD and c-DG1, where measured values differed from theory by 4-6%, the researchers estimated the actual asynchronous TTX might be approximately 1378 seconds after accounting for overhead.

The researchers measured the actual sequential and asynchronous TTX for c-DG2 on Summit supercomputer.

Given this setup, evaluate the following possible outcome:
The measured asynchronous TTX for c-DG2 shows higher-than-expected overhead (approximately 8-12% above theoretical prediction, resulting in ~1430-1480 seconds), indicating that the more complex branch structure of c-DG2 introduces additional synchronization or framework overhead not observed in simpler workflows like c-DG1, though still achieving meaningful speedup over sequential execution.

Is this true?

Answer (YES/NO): NO